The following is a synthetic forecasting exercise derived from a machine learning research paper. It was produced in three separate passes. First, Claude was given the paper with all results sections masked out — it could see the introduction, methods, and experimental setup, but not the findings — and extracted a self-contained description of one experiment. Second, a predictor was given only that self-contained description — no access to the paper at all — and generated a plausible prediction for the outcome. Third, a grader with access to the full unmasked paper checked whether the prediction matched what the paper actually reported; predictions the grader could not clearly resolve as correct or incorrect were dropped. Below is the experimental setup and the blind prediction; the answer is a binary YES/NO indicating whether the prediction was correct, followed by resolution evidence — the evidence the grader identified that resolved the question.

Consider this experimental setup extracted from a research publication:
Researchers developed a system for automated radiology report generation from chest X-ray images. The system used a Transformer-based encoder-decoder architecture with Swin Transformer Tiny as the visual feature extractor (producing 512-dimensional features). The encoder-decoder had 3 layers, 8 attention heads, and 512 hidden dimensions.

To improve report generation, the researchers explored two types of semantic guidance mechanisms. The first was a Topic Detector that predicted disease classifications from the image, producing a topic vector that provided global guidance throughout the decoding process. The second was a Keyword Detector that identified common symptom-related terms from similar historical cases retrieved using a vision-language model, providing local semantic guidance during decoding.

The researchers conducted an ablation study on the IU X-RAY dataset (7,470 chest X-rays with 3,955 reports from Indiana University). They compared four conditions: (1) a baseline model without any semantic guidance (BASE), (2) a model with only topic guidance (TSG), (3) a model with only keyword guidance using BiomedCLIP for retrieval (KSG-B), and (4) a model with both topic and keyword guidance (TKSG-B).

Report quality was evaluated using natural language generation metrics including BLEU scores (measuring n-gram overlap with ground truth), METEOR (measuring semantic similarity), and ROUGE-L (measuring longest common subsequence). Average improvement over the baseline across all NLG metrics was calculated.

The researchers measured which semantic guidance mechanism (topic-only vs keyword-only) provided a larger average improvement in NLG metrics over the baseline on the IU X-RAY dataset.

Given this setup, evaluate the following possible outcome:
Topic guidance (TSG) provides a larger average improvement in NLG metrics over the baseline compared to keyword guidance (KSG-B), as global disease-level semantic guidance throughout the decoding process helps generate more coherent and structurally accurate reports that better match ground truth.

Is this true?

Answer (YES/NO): NO